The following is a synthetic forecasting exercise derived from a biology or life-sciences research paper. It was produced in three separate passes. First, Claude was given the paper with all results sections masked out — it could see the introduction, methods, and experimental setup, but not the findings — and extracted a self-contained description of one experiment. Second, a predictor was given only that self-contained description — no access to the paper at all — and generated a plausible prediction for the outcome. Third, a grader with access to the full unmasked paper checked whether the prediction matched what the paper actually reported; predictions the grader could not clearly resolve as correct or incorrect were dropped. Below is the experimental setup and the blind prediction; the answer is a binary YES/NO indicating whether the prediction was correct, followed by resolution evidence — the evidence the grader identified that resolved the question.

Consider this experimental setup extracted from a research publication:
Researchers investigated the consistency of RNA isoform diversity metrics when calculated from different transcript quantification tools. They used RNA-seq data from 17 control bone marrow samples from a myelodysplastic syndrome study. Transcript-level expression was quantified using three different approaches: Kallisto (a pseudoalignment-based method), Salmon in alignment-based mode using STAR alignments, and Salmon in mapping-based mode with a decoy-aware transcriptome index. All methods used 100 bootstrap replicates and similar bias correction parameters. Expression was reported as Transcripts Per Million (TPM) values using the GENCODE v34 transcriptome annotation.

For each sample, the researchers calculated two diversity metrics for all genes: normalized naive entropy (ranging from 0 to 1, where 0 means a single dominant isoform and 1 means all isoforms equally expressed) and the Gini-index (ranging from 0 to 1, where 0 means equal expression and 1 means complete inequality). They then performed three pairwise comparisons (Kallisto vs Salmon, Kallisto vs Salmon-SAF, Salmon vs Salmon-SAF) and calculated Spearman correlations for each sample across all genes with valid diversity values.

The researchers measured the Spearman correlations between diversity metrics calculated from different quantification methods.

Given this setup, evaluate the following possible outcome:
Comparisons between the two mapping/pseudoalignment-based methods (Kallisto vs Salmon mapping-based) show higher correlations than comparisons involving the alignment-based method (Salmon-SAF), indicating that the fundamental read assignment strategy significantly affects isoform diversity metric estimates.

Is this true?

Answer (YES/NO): NO